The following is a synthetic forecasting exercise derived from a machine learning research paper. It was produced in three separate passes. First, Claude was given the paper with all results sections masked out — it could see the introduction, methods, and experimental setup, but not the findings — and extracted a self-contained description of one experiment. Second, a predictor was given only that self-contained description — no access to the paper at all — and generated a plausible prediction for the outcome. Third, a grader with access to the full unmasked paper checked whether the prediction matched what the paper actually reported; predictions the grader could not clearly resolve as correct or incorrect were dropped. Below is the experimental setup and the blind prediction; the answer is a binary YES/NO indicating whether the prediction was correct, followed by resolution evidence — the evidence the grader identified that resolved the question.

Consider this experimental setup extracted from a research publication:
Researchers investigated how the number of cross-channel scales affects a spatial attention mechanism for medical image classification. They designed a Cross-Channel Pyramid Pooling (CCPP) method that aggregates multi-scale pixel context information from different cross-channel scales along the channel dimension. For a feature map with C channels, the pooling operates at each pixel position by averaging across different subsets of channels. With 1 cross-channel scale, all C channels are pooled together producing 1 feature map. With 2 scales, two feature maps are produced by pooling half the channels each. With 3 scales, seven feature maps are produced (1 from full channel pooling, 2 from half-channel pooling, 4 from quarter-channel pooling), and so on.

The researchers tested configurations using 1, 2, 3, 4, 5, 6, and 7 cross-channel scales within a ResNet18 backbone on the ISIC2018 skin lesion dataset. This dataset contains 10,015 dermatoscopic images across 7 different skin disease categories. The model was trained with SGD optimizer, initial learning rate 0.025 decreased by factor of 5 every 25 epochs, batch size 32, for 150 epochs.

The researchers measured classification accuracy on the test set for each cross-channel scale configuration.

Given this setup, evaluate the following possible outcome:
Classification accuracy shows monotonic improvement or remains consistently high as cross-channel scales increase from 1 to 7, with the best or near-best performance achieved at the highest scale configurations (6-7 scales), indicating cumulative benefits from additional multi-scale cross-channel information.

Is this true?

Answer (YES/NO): NO